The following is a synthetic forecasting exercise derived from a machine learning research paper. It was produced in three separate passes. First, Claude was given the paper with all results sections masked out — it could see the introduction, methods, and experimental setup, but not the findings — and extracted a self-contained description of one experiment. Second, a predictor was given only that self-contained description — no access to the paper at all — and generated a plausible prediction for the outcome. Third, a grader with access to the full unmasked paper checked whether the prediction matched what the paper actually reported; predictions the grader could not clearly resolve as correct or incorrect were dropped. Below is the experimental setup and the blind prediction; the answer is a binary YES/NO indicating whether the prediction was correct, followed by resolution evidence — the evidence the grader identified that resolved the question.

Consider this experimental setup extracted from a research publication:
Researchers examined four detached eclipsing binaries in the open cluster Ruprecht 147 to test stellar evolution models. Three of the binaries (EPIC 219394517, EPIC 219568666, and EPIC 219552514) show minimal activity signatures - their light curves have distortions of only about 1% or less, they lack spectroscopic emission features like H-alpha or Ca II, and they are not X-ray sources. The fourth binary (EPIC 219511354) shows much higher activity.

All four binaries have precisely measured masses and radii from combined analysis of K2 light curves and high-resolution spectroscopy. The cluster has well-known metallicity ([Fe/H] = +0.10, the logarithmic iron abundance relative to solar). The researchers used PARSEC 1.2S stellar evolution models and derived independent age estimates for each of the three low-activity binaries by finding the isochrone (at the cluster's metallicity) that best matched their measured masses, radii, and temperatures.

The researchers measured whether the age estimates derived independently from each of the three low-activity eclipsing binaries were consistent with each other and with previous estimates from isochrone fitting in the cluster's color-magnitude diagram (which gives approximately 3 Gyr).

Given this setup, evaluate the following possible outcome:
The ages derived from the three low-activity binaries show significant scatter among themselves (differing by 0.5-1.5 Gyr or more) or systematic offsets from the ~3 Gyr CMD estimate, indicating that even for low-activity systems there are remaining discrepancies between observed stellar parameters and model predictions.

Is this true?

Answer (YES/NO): NO